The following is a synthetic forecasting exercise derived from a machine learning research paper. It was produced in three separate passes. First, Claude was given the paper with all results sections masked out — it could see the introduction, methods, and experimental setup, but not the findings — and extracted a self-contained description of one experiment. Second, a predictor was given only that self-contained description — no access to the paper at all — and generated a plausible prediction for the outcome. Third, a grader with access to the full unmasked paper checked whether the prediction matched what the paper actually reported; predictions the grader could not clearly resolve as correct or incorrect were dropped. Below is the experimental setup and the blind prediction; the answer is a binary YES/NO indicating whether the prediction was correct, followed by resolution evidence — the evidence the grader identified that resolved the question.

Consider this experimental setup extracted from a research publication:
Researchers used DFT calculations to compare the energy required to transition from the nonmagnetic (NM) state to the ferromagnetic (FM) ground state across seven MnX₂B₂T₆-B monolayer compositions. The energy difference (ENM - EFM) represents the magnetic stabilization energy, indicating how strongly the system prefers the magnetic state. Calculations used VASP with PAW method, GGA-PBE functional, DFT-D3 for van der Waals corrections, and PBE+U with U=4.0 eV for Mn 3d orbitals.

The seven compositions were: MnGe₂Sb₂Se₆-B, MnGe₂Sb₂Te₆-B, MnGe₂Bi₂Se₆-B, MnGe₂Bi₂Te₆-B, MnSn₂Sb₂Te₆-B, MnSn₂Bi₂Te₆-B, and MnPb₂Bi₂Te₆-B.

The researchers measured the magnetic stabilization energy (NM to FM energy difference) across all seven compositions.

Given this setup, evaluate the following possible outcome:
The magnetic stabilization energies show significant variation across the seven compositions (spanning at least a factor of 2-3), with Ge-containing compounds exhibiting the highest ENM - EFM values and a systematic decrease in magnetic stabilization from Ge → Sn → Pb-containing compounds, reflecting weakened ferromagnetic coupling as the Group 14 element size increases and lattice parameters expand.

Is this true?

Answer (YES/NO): NO